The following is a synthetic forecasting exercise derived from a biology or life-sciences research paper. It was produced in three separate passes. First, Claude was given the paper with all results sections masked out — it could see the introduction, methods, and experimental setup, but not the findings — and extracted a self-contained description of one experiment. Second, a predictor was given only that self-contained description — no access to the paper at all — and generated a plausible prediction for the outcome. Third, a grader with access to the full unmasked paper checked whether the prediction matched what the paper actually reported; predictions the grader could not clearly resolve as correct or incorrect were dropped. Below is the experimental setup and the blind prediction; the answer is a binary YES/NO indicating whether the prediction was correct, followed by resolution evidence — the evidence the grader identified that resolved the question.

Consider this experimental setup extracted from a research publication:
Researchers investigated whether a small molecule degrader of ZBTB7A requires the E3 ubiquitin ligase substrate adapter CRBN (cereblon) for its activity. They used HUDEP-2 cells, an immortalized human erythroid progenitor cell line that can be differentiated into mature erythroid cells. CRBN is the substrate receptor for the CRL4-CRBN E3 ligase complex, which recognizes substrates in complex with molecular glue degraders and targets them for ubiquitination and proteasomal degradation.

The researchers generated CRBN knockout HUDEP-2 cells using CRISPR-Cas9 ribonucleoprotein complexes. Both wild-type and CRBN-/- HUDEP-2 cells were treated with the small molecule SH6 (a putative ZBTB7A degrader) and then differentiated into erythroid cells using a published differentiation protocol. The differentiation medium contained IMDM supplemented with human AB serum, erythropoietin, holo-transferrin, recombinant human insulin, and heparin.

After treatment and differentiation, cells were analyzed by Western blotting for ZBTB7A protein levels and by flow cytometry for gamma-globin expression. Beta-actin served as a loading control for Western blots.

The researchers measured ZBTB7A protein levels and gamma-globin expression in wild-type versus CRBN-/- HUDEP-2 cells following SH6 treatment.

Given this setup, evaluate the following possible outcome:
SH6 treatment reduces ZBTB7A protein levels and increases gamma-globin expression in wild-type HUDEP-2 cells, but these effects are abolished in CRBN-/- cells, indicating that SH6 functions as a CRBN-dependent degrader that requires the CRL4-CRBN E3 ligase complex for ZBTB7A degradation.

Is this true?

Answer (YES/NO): YES